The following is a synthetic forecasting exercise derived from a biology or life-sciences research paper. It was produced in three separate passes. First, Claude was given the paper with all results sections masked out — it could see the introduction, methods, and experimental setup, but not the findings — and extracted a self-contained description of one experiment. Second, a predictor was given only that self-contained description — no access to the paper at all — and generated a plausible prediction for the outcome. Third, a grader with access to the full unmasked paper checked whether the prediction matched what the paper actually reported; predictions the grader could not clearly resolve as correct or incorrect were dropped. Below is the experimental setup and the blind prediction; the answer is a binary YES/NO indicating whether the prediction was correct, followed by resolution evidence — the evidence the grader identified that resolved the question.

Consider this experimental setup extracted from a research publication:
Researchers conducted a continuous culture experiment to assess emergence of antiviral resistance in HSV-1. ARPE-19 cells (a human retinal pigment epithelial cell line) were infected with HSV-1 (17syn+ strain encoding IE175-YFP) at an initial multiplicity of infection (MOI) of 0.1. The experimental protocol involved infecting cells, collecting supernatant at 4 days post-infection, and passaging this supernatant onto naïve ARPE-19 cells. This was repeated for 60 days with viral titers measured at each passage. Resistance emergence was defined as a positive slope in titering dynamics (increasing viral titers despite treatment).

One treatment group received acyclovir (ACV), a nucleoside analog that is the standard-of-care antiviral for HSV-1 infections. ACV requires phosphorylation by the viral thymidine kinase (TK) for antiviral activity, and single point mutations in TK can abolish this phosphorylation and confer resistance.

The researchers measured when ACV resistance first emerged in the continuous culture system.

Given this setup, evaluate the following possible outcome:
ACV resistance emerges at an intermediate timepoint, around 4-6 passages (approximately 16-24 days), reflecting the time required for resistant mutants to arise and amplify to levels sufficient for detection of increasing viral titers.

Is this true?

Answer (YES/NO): NO